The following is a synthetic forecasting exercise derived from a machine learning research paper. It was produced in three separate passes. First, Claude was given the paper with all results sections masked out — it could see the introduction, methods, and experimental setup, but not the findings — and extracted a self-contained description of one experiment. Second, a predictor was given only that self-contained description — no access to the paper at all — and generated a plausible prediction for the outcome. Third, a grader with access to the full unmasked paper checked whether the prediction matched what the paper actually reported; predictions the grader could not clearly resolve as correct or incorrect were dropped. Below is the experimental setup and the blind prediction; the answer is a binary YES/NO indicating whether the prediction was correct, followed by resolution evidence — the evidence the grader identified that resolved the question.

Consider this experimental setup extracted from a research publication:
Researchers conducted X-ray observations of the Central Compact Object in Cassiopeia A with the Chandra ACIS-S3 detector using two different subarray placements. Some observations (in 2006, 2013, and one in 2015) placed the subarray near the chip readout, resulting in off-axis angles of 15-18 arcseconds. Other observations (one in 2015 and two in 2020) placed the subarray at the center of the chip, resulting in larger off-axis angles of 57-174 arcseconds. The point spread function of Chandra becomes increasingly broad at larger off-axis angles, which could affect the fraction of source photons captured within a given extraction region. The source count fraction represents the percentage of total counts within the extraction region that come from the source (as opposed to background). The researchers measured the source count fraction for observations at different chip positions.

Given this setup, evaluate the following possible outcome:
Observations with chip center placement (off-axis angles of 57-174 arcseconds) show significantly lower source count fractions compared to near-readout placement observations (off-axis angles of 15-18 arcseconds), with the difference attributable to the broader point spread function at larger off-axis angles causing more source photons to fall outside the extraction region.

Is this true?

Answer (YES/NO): NO